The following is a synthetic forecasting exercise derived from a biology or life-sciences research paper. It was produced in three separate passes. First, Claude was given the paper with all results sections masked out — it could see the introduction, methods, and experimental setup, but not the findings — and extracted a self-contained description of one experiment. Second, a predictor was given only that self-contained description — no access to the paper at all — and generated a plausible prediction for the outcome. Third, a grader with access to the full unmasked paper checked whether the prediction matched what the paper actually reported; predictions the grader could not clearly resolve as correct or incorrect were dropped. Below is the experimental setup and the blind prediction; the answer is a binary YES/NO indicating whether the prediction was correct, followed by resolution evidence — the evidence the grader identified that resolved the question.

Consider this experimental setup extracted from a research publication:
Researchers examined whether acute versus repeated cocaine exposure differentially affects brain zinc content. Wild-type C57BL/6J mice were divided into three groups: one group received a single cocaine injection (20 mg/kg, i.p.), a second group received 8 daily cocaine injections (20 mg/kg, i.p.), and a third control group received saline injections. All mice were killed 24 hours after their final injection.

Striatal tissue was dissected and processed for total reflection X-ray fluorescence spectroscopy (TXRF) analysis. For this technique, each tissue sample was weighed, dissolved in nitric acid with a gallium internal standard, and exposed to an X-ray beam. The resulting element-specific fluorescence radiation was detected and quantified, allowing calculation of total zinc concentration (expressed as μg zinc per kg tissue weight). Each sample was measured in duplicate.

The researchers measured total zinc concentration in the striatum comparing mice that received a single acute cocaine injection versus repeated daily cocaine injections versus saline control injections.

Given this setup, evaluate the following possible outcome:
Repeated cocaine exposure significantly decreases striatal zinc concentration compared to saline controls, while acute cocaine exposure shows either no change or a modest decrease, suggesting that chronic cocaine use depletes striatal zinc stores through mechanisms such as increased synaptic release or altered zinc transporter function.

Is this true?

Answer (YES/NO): NO